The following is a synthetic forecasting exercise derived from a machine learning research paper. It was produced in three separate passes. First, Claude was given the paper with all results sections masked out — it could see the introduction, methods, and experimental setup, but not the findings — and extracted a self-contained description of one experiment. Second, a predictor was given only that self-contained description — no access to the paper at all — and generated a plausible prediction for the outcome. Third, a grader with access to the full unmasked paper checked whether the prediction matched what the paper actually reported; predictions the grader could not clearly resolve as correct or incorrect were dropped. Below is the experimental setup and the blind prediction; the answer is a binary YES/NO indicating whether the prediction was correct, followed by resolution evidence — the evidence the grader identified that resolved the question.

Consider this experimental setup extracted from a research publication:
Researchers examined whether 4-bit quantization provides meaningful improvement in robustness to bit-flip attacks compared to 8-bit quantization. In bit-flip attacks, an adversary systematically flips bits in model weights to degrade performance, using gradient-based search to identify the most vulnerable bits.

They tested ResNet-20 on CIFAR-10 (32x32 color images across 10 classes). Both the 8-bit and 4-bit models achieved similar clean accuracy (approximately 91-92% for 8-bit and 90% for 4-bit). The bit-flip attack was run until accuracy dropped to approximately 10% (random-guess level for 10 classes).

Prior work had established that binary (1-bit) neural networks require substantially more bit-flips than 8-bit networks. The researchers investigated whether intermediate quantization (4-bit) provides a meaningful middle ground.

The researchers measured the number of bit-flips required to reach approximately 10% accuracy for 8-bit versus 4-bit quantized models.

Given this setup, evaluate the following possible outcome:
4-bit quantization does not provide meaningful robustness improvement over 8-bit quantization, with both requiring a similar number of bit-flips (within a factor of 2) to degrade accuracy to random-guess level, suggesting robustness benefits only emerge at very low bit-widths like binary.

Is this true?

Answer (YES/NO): YES